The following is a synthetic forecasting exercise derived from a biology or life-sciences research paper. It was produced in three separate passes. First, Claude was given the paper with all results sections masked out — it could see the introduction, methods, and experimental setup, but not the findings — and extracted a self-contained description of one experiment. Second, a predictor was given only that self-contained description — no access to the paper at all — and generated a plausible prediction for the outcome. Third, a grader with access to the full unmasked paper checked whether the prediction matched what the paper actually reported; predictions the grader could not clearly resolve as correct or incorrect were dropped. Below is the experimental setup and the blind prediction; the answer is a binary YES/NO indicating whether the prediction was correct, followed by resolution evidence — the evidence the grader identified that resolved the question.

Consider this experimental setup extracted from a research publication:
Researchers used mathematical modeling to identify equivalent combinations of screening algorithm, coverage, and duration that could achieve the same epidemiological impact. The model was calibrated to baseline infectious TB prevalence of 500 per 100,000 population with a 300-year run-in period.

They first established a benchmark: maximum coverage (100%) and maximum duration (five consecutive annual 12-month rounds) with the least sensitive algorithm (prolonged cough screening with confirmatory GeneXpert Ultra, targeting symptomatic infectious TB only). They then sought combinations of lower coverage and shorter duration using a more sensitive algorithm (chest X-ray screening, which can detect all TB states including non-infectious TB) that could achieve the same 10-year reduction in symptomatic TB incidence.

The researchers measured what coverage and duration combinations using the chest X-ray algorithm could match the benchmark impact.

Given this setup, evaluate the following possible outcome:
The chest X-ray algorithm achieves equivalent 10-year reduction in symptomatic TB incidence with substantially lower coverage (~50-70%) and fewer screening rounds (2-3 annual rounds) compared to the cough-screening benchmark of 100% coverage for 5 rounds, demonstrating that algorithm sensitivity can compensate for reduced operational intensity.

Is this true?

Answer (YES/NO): NO